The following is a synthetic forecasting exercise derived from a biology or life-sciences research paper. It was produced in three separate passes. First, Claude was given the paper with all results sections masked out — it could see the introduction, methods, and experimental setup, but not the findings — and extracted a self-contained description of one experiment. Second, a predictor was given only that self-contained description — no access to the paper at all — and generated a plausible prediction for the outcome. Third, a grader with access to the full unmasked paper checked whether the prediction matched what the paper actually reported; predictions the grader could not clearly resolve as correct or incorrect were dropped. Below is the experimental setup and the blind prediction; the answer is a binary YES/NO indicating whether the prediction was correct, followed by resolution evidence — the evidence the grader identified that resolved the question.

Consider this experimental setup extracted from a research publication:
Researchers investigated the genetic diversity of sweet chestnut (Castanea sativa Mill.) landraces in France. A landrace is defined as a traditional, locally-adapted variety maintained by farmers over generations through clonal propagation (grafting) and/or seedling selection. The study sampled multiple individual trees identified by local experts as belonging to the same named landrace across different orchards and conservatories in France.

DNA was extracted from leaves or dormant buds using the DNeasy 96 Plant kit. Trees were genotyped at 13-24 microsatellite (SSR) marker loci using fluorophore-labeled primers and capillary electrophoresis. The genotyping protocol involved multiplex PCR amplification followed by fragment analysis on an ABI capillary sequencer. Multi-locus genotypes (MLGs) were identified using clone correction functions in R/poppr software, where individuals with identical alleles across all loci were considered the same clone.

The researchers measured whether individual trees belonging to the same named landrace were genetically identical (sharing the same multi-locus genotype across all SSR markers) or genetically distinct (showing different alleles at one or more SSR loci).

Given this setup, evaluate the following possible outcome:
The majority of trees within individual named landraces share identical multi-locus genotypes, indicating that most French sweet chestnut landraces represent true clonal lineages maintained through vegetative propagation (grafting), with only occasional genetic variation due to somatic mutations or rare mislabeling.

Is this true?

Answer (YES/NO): NO